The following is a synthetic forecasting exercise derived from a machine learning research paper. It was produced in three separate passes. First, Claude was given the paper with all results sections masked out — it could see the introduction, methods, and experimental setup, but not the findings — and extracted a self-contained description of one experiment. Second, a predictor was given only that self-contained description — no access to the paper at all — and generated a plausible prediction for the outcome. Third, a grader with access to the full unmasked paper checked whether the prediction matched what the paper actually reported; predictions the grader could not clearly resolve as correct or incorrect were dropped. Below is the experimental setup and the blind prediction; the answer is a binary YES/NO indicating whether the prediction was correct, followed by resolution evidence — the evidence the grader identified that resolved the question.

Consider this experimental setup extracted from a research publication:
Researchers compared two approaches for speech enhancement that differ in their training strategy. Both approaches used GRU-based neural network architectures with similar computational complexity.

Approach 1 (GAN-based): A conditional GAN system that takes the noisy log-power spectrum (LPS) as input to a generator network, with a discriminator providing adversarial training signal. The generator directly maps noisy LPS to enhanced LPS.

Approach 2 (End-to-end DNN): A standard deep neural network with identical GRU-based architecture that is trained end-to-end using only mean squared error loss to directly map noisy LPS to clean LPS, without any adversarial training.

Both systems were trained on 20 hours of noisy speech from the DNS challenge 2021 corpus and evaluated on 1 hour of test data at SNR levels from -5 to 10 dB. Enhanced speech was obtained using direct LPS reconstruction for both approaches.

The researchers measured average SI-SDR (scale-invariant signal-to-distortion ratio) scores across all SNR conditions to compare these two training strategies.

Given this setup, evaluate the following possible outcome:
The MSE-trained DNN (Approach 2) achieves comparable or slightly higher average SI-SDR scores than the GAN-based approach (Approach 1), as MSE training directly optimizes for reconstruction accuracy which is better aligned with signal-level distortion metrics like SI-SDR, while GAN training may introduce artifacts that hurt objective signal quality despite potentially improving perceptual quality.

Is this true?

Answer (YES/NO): NO